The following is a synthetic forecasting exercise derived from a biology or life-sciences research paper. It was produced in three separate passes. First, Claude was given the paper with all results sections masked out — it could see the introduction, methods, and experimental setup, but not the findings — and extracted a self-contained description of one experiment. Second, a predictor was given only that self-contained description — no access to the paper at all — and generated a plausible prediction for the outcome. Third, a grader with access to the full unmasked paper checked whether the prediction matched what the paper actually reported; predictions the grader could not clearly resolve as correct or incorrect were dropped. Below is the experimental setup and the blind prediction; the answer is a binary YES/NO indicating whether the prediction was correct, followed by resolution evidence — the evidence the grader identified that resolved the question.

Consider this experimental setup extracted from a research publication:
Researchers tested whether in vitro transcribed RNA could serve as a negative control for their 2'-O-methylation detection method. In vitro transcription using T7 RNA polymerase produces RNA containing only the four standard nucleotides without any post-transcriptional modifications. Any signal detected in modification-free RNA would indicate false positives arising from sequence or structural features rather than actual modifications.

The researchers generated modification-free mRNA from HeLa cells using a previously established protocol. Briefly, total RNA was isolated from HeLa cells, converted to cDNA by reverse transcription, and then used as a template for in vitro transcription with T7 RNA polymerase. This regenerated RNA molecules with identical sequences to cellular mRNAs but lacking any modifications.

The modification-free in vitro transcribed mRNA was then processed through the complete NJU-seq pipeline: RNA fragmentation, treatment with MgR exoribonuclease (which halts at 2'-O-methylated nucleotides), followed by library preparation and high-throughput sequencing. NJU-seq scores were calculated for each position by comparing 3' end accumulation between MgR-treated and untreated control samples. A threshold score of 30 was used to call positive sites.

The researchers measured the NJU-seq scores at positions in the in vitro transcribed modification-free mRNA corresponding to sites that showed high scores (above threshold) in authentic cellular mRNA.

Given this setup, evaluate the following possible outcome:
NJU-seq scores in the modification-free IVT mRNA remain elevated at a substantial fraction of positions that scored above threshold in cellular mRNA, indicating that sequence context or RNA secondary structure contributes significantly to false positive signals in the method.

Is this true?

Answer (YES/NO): NO